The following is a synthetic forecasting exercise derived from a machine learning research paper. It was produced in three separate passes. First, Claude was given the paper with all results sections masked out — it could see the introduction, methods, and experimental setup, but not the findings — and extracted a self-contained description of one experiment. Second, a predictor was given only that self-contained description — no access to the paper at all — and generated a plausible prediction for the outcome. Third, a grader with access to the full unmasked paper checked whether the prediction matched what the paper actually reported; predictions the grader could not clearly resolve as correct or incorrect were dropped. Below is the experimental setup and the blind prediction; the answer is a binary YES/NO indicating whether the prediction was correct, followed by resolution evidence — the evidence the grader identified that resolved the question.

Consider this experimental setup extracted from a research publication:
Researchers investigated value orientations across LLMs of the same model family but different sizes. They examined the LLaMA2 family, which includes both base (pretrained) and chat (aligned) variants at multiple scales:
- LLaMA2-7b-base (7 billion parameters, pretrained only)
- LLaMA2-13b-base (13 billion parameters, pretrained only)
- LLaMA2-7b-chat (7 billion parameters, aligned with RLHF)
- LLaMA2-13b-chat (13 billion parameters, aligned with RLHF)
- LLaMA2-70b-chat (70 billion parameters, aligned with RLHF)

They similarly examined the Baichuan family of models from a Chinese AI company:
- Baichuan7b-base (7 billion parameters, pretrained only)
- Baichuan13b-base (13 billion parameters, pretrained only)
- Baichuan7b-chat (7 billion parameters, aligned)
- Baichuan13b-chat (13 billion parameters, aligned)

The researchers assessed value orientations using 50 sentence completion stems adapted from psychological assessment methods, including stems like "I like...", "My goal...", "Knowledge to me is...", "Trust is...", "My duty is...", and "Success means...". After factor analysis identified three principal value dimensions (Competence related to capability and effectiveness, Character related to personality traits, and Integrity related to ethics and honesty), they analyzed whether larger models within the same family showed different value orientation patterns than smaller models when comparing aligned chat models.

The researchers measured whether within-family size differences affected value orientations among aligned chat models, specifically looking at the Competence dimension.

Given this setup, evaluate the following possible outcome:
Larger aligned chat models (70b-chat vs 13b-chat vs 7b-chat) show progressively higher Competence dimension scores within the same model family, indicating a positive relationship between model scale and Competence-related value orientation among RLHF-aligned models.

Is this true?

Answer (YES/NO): YES